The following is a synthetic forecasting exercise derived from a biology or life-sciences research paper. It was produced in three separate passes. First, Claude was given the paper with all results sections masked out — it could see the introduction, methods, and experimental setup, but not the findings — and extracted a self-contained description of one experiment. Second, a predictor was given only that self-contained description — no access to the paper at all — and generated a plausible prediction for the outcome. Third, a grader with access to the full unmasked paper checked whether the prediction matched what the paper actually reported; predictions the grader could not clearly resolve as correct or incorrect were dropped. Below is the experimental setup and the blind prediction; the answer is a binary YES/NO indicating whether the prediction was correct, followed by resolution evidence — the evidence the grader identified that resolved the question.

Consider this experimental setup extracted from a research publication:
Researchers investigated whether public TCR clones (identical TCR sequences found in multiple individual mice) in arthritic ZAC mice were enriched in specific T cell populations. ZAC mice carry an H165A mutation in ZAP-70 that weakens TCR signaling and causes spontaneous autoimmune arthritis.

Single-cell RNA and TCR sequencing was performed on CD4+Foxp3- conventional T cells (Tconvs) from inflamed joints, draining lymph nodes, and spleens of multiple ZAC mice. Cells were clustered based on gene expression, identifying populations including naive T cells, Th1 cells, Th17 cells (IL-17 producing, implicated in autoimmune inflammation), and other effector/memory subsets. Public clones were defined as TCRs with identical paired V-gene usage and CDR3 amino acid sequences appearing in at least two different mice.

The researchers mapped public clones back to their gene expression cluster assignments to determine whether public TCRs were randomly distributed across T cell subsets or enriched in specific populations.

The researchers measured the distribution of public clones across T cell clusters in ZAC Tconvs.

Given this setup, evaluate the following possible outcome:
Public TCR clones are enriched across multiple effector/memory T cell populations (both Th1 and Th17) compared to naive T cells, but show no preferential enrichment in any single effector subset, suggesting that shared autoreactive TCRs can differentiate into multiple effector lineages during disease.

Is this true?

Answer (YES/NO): NO